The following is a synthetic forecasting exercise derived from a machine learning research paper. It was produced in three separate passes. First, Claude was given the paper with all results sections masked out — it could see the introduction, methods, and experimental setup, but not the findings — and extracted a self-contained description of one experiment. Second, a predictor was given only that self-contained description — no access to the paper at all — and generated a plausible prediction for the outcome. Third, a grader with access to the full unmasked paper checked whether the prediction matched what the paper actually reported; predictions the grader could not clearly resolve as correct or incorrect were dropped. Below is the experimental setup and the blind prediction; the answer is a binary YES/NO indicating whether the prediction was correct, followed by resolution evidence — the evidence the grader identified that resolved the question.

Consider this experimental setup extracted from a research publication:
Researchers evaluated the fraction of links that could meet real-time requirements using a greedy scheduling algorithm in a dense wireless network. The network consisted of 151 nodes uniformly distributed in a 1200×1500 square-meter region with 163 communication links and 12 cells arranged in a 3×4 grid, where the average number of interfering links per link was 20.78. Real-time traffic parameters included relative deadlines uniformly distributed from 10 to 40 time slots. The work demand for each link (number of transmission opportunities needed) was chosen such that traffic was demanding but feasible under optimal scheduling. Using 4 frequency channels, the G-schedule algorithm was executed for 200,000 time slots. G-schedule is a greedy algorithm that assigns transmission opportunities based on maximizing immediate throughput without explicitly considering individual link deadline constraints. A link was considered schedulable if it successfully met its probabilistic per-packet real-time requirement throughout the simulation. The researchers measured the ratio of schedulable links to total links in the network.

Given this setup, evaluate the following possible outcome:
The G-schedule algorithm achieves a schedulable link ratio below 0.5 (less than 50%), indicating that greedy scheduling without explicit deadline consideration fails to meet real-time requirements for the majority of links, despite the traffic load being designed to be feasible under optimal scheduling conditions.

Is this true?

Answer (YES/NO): NO